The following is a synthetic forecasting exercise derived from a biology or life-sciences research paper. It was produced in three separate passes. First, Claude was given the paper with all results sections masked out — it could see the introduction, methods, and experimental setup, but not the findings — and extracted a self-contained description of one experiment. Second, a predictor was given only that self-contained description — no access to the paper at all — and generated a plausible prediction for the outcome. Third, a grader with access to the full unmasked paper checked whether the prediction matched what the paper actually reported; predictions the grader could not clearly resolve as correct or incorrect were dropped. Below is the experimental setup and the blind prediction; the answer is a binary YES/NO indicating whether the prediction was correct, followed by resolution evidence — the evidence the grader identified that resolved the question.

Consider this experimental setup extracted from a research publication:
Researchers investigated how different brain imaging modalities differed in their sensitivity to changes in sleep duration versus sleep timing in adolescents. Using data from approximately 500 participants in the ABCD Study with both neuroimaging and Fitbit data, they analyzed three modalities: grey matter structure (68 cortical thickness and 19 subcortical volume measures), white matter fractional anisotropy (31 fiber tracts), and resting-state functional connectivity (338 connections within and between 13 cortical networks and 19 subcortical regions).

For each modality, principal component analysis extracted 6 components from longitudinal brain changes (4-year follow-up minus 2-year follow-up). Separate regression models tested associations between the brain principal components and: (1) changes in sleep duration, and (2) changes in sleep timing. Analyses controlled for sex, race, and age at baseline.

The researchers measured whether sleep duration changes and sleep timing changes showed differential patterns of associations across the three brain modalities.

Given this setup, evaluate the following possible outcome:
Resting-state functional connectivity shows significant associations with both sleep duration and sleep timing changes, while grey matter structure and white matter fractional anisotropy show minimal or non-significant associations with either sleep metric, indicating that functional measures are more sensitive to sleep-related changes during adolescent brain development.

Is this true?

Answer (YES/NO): NO